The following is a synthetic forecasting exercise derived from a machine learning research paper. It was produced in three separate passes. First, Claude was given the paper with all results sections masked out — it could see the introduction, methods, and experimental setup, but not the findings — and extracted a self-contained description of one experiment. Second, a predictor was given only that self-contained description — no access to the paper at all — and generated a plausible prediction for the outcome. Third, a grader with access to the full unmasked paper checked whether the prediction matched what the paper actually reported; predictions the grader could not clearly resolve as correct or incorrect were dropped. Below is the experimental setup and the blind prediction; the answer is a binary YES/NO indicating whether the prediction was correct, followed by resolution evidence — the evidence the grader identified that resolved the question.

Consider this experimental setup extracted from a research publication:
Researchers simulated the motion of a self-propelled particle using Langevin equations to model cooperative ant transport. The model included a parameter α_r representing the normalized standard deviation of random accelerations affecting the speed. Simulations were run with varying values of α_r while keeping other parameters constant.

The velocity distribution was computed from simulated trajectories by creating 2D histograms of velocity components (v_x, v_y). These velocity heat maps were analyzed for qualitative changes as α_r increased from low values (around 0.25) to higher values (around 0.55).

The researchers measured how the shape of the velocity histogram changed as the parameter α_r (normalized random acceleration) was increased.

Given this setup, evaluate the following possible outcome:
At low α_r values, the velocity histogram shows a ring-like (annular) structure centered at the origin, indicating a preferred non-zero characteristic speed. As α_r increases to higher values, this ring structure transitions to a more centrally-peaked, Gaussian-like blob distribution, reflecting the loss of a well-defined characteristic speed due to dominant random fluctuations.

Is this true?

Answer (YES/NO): NO